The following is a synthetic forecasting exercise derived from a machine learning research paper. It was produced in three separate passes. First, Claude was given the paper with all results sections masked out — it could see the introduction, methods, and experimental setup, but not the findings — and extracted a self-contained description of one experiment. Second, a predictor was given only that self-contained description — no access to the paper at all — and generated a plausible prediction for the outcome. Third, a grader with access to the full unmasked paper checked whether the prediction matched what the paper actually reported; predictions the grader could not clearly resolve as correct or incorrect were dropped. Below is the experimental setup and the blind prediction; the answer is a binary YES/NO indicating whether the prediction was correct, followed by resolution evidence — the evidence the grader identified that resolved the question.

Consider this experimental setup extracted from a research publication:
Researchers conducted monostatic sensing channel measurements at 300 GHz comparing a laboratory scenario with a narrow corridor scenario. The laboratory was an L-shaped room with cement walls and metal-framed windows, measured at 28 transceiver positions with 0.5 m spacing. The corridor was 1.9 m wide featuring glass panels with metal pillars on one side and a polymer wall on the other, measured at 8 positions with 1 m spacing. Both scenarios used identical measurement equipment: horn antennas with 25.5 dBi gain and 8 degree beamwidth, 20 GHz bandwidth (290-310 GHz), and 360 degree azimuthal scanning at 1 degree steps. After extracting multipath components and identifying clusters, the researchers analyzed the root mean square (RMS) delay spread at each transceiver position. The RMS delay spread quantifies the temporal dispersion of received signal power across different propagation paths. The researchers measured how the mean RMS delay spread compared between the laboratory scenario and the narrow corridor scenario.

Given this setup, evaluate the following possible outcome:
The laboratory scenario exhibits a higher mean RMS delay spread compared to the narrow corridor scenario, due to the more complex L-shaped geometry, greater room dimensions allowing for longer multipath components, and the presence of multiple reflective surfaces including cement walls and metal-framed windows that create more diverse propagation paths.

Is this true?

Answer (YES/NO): YES